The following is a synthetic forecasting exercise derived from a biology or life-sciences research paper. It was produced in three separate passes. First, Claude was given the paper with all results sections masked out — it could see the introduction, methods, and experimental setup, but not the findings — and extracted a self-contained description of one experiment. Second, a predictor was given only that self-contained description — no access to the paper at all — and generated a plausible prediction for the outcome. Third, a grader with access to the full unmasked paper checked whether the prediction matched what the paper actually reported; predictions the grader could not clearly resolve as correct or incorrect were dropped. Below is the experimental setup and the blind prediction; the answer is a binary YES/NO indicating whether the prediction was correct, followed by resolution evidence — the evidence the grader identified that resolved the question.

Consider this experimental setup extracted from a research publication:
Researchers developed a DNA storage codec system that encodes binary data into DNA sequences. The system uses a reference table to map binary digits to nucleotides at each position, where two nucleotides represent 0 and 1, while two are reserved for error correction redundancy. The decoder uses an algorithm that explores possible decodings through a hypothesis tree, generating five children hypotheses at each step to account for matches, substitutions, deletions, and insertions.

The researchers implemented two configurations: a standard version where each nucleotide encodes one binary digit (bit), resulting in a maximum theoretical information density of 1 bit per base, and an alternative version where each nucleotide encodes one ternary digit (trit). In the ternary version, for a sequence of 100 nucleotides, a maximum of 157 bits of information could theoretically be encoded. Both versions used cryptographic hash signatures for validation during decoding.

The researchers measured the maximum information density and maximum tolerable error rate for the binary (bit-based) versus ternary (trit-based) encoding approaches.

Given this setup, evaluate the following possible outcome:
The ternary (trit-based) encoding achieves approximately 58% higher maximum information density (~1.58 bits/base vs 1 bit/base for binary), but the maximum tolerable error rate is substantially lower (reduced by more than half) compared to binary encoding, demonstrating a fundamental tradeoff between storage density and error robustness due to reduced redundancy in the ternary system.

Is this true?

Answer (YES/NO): YES